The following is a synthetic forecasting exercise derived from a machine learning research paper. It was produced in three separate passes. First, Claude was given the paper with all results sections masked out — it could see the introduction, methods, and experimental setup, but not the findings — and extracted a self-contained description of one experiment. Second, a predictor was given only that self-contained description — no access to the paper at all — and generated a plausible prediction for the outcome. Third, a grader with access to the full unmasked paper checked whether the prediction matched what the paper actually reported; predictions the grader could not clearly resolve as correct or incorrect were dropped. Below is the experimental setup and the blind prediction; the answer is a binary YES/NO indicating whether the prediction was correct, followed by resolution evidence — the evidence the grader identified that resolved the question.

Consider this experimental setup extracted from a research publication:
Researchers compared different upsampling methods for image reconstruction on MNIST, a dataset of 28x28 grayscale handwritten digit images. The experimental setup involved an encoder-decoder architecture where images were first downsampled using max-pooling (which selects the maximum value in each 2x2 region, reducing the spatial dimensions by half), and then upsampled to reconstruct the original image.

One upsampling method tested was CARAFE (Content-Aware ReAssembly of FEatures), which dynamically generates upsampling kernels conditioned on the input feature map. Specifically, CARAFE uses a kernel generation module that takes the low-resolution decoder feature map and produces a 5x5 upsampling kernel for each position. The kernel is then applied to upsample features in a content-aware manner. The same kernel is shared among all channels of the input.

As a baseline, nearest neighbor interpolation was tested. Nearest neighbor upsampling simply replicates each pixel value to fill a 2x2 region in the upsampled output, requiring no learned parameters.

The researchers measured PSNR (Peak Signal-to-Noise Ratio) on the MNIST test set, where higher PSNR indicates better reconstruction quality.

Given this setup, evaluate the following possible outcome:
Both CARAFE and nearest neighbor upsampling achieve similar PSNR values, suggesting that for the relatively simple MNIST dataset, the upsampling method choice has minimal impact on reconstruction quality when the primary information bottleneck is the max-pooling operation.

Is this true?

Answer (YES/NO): NO